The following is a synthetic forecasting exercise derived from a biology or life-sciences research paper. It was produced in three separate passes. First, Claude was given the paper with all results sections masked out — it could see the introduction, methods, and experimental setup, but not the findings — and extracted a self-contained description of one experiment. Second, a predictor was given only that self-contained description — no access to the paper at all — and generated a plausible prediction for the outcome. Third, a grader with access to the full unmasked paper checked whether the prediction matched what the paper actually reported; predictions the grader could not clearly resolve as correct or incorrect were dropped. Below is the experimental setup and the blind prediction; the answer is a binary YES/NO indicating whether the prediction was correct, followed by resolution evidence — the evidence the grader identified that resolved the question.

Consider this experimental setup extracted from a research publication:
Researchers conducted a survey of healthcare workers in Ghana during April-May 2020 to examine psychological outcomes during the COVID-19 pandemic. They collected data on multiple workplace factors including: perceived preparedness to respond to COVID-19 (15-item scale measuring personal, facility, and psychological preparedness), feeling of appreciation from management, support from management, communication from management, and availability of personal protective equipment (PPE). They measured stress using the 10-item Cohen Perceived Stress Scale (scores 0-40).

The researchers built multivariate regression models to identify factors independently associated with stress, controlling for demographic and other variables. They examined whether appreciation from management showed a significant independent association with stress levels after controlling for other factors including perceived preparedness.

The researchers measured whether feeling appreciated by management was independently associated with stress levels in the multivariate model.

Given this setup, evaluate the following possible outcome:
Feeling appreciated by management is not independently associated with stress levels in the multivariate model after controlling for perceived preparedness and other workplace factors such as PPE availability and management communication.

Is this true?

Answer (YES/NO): NO